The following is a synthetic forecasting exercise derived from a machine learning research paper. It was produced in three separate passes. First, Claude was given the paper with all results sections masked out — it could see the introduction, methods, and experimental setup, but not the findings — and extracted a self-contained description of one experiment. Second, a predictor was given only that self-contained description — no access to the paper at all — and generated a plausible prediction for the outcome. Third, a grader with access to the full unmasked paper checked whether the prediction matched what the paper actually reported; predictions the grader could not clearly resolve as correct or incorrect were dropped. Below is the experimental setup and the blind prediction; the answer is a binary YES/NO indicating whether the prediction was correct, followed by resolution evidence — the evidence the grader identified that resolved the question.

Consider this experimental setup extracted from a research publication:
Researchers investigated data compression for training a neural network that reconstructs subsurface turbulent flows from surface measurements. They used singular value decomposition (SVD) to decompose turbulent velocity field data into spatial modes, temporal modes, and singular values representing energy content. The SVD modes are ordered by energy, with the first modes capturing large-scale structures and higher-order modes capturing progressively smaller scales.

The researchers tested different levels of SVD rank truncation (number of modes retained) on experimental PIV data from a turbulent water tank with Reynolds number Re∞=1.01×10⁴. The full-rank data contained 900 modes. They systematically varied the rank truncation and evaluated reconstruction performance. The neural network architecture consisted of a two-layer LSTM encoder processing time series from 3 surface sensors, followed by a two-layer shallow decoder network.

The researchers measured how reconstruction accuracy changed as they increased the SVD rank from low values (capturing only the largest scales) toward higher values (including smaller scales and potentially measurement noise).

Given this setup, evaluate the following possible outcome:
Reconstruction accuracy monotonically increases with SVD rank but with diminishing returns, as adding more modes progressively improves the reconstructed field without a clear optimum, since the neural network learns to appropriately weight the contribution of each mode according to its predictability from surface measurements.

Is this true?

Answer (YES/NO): NO